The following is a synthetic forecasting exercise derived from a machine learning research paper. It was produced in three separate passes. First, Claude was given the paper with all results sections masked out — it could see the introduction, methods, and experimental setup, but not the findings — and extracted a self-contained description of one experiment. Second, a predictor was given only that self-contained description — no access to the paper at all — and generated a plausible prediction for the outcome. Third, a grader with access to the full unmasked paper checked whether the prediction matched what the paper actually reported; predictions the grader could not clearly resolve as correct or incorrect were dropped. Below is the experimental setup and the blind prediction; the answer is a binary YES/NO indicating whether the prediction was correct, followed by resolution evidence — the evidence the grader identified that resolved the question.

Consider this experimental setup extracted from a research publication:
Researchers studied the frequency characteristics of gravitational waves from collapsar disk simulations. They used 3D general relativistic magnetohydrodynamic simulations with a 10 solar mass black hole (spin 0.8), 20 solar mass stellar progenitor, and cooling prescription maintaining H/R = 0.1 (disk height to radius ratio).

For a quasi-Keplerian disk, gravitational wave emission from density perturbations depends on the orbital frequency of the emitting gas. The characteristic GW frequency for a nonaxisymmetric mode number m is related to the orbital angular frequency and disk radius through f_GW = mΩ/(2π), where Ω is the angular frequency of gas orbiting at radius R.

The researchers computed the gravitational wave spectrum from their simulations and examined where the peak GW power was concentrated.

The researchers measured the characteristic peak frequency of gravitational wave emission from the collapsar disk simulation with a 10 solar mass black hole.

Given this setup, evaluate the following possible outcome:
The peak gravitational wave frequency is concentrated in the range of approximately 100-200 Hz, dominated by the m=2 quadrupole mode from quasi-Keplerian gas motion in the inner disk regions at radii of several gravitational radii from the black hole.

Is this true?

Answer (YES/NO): NO